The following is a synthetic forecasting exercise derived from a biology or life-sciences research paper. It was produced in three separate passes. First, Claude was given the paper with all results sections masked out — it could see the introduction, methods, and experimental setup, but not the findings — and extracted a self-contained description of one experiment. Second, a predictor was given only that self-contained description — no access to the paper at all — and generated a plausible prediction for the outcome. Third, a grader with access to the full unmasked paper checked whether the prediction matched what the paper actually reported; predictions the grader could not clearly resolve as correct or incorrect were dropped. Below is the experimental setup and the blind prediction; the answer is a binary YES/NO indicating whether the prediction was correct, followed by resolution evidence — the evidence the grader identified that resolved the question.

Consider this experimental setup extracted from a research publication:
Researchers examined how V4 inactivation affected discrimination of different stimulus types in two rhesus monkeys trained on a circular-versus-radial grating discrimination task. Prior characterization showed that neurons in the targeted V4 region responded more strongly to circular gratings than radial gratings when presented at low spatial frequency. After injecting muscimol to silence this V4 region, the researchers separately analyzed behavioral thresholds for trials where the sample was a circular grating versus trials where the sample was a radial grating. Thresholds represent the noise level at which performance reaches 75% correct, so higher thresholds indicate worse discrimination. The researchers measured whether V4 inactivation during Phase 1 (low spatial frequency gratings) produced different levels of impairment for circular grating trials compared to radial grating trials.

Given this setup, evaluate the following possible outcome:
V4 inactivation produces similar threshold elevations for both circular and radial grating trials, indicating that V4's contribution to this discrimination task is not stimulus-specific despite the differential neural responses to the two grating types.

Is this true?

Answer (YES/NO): NO